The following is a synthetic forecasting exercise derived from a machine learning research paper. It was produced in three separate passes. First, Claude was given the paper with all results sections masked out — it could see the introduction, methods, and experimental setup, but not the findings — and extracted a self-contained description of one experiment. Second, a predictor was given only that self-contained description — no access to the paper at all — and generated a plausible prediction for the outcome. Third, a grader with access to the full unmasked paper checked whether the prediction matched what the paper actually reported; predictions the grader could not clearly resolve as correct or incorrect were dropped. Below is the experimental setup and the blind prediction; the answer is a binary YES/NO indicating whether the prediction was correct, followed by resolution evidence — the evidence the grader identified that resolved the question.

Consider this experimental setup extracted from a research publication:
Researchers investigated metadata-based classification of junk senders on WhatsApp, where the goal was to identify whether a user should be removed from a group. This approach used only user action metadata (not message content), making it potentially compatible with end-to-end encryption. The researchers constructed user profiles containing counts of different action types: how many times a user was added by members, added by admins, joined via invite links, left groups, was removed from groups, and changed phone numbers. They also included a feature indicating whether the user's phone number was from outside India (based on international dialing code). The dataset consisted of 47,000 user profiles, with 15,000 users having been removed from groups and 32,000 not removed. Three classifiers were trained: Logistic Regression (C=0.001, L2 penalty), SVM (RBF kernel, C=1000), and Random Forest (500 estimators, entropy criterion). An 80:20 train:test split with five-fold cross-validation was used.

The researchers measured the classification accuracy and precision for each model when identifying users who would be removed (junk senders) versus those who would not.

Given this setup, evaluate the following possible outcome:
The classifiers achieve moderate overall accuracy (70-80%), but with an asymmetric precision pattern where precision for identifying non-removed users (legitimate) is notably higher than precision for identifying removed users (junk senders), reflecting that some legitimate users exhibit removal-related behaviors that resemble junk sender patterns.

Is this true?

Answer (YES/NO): NO